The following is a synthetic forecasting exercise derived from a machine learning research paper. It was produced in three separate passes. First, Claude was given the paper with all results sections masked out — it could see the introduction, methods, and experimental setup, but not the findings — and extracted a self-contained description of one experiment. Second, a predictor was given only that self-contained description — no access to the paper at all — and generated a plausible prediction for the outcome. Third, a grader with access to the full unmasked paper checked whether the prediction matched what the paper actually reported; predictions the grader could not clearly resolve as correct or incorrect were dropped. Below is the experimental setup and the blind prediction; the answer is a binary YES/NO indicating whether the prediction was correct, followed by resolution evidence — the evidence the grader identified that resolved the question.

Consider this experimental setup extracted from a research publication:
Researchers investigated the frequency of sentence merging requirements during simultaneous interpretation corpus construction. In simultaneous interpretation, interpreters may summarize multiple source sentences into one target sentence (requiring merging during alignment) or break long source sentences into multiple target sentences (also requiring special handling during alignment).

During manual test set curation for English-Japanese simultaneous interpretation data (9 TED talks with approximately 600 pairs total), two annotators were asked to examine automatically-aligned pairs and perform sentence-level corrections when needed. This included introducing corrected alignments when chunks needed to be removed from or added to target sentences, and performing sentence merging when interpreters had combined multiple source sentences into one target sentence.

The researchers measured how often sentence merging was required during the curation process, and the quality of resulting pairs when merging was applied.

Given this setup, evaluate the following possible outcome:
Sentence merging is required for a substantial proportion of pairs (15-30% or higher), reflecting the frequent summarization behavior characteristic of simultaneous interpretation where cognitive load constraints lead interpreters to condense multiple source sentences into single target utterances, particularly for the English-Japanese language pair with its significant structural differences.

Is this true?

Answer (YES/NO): NO